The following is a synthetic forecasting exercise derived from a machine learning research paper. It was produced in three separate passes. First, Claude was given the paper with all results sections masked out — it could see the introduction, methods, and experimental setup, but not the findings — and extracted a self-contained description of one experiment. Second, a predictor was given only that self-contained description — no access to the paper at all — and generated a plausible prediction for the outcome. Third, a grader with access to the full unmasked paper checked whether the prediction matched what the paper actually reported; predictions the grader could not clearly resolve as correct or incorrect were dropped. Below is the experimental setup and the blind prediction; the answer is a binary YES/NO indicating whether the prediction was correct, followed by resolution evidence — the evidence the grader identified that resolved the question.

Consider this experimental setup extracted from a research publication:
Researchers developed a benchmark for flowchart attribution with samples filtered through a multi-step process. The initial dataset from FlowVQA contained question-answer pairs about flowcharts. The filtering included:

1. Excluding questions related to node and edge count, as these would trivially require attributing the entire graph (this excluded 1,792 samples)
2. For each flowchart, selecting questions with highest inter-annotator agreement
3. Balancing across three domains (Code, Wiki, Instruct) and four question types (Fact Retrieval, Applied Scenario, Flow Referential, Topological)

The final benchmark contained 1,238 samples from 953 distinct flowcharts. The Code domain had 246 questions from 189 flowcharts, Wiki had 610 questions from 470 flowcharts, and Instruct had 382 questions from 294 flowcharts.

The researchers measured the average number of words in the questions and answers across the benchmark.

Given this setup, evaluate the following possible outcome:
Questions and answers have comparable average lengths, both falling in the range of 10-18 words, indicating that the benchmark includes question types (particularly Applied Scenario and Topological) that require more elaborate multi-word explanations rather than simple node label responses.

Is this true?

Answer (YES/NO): NO